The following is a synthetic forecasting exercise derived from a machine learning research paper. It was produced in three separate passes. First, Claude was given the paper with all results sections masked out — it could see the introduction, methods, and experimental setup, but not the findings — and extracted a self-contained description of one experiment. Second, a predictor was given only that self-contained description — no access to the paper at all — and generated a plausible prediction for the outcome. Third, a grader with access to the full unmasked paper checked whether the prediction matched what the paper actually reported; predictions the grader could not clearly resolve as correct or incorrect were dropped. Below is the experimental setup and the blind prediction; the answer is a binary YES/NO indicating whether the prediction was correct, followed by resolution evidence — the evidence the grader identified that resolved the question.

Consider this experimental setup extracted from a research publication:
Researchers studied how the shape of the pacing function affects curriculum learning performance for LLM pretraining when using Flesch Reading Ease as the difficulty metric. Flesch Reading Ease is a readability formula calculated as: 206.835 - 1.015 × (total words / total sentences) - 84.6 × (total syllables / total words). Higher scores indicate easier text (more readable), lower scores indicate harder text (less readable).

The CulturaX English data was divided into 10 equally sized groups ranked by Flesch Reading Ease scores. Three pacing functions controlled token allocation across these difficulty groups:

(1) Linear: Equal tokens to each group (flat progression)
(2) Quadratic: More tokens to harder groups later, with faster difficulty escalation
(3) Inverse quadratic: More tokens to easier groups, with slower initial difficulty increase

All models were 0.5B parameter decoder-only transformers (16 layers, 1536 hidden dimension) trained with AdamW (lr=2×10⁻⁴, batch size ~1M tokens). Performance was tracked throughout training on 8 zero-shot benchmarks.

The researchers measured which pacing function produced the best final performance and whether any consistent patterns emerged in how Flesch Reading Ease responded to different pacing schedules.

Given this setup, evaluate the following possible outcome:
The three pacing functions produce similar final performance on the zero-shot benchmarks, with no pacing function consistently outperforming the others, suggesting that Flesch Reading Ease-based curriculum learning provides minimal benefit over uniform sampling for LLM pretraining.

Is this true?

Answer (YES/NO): NO